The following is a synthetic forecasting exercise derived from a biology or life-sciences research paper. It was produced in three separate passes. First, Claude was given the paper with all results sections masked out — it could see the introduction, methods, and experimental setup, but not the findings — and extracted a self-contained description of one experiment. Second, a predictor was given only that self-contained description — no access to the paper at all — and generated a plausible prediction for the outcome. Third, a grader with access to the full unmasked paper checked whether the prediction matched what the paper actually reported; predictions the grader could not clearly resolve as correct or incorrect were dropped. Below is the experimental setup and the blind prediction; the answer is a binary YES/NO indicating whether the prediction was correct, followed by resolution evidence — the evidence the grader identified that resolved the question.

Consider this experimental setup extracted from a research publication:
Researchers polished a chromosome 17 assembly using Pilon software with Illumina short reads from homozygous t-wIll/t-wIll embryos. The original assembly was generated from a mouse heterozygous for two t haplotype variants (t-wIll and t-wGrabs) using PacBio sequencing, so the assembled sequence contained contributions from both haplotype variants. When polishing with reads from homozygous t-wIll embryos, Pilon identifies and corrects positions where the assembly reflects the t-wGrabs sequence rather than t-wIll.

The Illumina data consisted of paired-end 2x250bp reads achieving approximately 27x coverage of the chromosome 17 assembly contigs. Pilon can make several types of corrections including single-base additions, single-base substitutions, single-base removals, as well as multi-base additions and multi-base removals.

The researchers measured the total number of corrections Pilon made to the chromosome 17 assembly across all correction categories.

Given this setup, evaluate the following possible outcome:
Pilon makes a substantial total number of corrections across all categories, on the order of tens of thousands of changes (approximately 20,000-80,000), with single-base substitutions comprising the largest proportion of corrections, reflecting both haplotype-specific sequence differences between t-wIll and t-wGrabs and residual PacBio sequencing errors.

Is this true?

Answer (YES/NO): NO